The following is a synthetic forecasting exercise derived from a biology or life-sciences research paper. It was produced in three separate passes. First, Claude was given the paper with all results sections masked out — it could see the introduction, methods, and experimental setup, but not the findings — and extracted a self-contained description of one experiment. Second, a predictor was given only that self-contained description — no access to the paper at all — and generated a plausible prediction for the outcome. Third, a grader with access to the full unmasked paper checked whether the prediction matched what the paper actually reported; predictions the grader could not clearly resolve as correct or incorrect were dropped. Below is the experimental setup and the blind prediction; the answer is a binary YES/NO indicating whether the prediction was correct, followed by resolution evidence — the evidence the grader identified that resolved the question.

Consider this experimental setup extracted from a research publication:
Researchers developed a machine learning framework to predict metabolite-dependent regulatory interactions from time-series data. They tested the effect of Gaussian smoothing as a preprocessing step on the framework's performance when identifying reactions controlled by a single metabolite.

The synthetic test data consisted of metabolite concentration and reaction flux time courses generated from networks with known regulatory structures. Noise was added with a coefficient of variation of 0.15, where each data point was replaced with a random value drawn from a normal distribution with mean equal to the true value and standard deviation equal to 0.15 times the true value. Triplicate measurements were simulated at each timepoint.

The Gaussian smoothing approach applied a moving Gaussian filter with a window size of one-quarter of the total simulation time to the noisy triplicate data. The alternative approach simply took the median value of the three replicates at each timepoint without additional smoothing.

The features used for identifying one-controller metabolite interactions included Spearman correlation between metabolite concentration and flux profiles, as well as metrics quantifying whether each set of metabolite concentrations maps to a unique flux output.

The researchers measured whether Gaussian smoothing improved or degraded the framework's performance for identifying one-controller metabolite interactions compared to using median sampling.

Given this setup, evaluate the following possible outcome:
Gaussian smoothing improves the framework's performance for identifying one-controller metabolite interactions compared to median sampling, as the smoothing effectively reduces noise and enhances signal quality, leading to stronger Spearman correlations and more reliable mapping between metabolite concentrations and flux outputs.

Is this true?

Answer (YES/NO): NO